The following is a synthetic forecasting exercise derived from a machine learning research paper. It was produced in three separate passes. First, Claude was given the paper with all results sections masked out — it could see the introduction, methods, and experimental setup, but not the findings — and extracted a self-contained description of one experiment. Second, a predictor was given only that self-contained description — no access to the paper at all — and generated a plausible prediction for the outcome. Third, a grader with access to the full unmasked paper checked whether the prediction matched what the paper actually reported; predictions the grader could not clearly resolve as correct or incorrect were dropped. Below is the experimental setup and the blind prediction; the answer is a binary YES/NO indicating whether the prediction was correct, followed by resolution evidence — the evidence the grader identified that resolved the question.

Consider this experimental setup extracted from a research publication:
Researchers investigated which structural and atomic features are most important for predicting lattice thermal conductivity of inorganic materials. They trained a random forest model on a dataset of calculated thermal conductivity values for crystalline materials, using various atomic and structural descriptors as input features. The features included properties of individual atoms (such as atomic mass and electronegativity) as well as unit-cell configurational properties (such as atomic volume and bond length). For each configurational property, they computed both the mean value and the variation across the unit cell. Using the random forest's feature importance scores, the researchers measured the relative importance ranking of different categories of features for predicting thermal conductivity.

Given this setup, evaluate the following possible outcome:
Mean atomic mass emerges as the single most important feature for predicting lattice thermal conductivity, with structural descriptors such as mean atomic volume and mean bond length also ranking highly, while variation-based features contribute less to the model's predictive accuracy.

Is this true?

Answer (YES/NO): NO